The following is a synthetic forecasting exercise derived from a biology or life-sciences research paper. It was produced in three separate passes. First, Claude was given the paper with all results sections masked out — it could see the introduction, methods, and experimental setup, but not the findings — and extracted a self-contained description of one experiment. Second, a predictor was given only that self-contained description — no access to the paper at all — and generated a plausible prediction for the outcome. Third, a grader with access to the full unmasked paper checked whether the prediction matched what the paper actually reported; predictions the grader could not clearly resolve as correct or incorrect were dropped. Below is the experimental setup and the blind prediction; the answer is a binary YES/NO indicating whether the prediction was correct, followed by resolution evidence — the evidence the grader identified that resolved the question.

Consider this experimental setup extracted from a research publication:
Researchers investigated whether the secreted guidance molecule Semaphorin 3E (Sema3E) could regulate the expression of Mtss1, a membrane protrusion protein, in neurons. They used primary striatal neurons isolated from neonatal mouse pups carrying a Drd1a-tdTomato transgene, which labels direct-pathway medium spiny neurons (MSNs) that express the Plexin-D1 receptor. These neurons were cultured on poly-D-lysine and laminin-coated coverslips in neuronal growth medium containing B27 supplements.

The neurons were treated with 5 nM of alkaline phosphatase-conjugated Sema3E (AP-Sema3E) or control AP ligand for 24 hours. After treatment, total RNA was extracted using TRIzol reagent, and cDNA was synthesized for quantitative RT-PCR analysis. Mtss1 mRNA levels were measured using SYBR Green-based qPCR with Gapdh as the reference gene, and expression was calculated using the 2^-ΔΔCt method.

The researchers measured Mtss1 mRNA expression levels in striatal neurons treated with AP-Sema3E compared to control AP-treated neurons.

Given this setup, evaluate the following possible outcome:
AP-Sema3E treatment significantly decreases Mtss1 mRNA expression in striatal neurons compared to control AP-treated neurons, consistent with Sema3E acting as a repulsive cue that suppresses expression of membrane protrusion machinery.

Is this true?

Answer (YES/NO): NO